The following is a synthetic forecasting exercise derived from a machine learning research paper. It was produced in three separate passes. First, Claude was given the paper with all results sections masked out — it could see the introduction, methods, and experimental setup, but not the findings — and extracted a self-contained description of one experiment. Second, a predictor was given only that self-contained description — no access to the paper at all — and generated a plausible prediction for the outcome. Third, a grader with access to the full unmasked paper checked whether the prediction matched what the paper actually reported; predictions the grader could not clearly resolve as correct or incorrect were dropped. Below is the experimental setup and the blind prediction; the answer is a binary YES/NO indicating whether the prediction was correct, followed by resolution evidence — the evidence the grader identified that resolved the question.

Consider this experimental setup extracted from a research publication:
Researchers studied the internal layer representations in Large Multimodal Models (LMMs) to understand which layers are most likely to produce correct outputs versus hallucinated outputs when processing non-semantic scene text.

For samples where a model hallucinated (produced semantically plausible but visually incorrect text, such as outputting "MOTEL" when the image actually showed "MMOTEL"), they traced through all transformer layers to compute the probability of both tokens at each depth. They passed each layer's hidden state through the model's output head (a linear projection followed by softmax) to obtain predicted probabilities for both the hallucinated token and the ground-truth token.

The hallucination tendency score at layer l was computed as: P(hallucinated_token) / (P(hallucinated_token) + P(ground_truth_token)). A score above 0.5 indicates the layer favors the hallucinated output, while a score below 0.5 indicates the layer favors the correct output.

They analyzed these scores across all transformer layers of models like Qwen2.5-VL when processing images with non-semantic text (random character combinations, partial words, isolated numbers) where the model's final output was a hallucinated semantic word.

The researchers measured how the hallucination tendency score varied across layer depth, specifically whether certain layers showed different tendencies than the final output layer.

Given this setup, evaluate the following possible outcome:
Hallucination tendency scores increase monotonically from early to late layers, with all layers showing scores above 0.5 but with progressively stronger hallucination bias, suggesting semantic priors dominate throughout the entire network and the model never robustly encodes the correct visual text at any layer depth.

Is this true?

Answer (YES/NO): NO